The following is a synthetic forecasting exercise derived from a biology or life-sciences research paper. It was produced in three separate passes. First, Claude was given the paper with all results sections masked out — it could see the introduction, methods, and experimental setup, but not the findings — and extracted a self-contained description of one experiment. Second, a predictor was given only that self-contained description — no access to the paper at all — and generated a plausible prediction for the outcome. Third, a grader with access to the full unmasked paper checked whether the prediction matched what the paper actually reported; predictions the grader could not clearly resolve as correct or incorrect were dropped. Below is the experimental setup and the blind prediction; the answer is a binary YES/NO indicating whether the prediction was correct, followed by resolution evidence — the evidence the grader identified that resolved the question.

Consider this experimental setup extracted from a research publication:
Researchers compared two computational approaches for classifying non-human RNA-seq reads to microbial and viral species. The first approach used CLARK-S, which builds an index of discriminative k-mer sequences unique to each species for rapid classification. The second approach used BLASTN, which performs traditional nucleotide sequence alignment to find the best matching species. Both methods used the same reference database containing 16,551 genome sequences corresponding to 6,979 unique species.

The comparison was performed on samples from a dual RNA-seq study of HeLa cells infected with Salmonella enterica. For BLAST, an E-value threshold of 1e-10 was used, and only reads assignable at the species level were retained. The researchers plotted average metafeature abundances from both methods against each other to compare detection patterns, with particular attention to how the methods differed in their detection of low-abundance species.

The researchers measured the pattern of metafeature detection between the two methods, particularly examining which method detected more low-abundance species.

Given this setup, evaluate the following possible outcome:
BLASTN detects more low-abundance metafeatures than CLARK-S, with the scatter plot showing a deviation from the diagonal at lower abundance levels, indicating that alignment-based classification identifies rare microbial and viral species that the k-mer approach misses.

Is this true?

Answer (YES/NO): NO